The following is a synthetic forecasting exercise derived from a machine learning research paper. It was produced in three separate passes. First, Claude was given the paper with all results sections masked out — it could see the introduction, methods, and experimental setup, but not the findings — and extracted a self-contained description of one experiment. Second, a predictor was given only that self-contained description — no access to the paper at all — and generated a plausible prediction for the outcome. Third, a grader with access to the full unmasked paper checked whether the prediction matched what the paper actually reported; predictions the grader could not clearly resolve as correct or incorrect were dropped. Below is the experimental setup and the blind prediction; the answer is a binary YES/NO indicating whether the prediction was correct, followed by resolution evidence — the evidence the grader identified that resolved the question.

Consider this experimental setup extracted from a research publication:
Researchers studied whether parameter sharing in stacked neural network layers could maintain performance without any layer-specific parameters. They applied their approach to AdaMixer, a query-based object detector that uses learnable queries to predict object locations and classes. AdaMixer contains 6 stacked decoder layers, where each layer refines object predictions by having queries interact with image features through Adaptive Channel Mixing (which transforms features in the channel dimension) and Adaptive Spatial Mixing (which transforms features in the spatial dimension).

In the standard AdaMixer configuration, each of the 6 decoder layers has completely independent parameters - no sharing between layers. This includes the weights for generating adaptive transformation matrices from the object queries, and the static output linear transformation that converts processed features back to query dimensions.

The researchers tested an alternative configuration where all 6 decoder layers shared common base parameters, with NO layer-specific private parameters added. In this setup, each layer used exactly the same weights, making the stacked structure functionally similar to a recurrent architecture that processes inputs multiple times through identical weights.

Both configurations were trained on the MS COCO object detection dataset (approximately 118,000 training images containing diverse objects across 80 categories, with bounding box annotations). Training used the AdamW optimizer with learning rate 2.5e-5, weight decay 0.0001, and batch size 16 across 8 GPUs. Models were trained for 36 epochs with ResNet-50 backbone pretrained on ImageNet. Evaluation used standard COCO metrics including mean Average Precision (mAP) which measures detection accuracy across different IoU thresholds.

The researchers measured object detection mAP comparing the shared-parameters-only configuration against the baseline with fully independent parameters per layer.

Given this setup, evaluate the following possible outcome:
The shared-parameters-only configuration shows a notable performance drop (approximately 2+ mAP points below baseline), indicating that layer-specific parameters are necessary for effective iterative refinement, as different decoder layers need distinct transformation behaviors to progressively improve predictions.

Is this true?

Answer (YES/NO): NO